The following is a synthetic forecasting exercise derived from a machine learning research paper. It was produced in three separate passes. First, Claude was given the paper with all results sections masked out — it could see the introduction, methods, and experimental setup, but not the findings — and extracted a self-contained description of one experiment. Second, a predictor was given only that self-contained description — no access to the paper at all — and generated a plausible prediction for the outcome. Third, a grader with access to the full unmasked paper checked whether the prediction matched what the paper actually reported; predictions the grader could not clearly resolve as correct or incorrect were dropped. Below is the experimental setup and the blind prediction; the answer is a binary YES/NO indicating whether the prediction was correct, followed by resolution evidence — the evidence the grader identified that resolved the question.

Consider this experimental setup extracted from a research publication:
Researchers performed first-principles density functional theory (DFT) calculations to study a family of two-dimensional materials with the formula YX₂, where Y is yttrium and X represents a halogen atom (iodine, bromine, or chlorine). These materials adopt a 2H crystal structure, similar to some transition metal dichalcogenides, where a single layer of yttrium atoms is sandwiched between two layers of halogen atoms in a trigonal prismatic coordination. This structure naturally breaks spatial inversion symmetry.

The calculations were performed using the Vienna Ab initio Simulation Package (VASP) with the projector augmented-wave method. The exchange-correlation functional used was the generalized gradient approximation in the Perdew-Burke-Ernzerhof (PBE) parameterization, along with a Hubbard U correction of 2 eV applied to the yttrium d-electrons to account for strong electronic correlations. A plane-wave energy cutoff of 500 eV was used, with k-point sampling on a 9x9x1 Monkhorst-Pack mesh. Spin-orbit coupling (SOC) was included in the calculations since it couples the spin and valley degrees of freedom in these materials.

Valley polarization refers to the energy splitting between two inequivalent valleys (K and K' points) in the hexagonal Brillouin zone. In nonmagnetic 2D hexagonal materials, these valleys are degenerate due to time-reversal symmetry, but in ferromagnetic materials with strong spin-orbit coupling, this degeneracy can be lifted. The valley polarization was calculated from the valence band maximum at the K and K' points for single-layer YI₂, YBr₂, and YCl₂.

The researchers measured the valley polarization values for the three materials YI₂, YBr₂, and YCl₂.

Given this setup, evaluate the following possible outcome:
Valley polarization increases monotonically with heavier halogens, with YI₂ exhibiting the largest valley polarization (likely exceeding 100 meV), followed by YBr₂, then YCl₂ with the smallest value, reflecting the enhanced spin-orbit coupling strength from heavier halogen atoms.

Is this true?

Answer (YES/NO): YES